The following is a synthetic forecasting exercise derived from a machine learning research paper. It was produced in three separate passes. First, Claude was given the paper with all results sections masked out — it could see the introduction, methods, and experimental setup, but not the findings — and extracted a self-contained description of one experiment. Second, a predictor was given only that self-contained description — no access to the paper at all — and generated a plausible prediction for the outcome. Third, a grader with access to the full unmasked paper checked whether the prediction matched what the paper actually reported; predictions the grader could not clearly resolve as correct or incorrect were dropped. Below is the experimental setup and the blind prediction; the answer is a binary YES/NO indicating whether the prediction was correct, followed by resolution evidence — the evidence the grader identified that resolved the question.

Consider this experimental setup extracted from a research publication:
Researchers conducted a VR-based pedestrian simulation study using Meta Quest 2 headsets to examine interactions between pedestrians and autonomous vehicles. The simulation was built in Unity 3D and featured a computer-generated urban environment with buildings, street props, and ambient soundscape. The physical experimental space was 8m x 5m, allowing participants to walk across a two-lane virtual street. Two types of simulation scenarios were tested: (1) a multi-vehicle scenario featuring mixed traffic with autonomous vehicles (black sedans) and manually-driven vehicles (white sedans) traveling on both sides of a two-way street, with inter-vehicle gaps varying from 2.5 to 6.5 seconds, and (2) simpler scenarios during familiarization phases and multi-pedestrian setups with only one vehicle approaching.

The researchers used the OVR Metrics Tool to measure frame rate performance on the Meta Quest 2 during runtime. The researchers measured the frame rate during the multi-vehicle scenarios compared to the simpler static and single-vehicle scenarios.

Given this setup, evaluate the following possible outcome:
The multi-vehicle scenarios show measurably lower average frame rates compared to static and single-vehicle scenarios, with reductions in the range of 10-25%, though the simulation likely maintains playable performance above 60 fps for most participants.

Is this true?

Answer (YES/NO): NO